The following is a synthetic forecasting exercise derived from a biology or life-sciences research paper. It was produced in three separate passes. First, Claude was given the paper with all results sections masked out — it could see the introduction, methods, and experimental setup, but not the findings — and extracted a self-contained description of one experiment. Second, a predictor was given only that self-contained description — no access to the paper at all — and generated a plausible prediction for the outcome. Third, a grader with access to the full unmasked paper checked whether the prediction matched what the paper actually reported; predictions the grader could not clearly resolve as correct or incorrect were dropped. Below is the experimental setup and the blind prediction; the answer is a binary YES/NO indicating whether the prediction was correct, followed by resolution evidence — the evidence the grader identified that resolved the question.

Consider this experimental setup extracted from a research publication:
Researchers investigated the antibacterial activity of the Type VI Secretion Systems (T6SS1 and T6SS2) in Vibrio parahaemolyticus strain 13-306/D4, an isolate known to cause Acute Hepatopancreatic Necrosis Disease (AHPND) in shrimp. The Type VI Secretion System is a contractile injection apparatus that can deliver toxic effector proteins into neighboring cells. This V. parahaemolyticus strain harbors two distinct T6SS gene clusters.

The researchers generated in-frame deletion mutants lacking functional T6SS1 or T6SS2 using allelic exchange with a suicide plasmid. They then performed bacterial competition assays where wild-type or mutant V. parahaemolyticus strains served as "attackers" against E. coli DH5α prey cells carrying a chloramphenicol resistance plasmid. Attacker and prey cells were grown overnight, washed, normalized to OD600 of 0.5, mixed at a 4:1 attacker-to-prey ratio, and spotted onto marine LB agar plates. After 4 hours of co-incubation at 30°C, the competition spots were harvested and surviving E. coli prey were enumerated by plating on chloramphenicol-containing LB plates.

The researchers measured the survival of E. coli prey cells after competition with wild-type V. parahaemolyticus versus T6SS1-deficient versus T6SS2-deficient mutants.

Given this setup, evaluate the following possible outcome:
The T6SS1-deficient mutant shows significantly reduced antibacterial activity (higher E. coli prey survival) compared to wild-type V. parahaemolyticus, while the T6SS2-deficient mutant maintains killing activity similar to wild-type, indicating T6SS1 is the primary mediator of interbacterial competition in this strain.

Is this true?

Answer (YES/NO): NO